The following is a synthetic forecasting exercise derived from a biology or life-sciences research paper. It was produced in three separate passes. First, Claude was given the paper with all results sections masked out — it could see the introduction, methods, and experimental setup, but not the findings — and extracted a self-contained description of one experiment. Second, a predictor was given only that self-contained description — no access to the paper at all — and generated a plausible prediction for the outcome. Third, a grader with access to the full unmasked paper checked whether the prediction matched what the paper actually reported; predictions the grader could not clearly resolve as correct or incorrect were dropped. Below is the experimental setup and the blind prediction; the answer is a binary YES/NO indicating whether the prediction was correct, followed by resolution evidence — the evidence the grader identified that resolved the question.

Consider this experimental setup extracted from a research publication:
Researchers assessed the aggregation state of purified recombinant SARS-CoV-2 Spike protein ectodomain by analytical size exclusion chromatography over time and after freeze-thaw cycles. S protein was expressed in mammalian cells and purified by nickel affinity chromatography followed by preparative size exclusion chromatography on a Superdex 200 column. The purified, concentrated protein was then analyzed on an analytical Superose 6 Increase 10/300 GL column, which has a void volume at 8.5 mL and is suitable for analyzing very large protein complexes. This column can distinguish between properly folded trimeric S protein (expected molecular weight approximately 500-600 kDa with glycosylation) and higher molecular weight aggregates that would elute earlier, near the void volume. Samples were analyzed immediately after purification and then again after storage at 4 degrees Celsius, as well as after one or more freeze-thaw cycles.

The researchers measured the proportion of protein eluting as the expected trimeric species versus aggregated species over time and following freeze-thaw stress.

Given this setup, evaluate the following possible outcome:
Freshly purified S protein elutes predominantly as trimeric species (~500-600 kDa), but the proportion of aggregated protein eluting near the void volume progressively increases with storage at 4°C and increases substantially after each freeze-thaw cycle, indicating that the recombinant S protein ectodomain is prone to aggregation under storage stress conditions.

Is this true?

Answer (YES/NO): NO